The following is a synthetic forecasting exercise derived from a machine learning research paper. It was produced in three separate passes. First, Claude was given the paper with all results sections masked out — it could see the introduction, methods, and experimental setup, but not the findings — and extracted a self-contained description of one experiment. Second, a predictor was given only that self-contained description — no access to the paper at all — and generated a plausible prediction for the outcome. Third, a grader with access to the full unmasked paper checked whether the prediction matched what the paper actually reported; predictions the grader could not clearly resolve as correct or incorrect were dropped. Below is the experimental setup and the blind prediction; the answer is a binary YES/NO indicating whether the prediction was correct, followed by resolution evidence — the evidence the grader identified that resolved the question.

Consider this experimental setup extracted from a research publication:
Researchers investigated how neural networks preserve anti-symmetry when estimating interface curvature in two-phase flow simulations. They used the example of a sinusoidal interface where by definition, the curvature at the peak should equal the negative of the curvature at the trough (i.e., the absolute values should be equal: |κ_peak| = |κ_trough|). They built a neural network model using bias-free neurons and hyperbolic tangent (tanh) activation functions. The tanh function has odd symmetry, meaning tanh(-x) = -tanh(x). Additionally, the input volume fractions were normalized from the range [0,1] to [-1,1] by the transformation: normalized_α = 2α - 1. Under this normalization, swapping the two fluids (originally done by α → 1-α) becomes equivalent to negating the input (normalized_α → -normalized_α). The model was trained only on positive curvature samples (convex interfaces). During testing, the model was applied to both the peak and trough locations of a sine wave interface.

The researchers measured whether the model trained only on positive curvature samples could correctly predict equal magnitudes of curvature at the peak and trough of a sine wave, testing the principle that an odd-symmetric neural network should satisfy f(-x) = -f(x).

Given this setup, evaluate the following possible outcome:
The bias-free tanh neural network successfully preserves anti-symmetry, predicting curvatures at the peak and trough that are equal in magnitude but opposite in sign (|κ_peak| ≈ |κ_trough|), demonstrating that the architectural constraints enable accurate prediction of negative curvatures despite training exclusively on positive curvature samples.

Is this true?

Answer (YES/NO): YES